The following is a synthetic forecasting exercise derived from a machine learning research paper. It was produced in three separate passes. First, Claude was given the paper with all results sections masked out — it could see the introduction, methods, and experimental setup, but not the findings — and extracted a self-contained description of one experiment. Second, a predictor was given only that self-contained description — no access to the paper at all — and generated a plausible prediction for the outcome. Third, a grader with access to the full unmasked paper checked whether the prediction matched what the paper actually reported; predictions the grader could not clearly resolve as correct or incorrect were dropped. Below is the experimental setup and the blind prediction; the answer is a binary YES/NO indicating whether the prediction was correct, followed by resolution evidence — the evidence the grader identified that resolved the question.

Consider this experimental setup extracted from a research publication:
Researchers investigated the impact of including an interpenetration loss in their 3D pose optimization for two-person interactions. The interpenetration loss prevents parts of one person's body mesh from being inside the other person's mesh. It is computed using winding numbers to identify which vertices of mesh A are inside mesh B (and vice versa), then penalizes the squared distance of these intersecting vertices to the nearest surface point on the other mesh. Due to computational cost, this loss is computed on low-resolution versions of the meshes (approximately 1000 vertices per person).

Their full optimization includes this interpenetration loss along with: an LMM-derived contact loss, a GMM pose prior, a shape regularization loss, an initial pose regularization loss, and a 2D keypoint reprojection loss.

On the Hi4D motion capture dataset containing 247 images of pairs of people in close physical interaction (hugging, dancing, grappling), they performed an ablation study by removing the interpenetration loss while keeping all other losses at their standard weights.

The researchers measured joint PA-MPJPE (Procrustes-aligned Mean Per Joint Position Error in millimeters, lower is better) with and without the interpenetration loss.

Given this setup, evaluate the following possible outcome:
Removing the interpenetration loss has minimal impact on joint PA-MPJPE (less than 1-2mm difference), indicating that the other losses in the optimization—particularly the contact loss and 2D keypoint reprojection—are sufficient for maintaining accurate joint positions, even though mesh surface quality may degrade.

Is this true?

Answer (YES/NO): NO